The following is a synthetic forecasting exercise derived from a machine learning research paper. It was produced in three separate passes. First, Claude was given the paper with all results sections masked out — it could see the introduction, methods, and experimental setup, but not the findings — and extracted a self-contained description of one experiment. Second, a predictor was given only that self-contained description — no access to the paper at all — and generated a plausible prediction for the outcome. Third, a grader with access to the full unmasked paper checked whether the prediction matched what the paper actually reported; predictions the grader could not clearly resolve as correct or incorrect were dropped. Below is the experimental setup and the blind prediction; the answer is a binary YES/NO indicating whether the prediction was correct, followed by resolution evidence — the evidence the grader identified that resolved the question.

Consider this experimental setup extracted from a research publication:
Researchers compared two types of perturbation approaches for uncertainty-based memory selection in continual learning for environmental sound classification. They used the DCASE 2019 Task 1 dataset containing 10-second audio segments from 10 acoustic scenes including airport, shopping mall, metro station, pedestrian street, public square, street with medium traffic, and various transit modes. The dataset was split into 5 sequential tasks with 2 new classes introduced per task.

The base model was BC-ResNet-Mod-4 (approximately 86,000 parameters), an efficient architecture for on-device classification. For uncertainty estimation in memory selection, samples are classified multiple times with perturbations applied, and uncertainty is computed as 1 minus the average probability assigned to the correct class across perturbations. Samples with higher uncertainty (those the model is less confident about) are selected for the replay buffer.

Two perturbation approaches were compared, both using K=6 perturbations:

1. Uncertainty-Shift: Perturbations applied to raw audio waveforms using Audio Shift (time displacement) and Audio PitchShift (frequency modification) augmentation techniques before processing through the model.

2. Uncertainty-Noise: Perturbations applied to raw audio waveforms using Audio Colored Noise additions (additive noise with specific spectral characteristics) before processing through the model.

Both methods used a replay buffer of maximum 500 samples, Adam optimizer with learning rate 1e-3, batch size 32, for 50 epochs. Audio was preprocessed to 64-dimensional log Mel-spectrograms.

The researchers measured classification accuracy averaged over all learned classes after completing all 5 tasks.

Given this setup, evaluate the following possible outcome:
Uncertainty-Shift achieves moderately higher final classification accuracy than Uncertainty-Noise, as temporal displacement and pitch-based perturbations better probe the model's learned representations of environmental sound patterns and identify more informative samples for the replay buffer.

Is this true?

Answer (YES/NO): NO